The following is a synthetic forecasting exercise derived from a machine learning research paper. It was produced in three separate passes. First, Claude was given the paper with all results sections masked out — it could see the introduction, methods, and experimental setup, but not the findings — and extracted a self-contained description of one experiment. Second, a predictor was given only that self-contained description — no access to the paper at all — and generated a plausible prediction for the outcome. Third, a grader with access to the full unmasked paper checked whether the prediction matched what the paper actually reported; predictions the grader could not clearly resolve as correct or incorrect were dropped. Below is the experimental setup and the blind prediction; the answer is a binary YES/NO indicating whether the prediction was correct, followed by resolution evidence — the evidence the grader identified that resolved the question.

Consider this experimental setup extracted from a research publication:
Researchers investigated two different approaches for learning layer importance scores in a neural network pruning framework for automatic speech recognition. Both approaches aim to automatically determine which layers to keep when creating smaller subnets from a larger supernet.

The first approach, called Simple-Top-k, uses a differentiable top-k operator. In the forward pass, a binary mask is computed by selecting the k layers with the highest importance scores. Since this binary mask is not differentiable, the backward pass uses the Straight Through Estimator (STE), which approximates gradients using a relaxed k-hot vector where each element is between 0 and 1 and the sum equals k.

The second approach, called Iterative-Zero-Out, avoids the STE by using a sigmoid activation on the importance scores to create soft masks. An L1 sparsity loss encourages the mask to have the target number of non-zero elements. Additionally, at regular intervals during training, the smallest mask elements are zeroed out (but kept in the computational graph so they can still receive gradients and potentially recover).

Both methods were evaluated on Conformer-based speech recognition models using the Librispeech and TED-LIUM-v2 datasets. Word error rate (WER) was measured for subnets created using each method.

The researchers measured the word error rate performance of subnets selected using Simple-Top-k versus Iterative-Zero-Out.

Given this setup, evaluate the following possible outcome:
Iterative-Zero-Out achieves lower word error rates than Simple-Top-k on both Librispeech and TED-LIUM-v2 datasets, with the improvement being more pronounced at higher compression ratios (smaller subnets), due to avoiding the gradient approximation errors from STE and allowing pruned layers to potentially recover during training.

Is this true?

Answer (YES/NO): NO